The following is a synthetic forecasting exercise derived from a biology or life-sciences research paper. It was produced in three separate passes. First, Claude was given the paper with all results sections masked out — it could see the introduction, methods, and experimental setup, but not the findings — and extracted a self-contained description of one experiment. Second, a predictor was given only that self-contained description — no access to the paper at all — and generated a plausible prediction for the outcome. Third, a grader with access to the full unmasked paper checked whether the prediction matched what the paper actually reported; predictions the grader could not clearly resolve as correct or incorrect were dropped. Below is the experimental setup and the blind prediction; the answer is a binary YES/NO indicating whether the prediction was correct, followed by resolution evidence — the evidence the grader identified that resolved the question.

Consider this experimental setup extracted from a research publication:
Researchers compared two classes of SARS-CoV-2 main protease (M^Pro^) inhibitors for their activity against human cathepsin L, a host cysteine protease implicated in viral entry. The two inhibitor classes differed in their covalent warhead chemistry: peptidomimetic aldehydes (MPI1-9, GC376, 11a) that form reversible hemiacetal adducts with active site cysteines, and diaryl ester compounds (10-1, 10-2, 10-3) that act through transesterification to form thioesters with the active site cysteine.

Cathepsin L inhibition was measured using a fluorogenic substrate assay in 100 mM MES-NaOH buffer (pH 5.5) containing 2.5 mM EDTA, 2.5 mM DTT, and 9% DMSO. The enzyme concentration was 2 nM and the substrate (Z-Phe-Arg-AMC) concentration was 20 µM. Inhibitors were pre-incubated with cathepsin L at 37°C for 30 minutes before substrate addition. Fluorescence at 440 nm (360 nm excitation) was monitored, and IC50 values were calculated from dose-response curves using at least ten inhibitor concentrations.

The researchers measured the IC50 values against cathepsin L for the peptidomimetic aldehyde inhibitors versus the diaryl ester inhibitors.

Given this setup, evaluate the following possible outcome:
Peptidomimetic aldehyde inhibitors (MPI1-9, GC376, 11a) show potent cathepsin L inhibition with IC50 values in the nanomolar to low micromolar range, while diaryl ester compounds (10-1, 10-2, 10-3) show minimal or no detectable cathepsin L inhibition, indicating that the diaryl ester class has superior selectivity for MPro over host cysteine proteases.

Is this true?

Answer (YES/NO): YES